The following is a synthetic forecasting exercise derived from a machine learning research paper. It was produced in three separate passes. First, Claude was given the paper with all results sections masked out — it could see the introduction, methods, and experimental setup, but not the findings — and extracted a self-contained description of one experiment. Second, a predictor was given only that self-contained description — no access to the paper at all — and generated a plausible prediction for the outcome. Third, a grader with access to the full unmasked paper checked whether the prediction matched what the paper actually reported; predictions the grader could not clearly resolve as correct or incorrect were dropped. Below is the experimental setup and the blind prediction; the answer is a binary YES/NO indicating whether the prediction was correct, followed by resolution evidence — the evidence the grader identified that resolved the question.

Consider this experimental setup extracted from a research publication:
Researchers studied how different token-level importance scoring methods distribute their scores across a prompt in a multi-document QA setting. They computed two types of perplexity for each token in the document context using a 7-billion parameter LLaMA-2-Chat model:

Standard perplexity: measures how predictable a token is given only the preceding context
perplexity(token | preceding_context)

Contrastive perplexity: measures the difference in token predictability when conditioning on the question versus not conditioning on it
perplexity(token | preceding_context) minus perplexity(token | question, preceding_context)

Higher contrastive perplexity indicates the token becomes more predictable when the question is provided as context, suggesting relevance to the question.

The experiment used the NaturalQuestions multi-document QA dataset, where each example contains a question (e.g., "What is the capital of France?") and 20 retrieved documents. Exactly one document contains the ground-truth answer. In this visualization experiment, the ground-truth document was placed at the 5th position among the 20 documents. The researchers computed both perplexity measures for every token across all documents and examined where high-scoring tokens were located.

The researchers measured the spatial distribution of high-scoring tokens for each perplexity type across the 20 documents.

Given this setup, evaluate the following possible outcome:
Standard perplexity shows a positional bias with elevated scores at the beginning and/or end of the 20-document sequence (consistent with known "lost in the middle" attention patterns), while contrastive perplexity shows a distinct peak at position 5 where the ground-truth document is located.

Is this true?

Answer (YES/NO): NO